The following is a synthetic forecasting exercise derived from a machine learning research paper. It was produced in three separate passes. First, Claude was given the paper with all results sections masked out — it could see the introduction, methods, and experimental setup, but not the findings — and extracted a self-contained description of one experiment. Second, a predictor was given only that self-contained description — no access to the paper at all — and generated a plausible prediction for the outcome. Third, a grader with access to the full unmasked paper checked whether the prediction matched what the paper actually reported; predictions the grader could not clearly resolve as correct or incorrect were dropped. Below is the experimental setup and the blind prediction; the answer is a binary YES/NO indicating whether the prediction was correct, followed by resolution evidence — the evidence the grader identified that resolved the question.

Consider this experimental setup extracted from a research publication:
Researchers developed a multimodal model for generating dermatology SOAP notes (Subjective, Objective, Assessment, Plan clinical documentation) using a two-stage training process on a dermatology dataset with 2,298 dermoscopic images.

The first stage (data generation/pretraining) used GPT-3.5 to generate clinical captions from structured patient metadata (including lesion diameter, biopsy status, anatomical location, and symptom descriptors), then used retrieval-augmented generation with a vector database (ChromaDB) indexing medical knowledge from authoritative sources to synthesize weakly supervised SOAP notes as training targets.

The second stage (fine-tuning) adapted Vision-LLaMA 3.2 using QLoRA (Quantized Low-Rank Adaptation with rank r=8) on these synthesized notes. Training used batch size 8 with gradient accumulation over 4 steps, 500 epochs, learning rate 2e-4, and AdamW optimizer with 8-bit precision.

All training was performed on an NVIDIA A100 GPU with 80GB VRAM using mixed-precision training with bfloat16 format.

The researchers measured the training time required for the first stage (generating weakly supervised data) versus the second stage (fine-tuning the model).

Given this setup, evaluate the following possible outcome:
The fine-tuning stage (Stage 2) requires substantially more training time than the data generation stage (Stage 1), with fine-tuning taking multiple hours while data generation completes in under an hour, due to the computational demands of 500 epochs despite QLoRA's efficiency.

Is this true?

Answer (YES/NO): NO